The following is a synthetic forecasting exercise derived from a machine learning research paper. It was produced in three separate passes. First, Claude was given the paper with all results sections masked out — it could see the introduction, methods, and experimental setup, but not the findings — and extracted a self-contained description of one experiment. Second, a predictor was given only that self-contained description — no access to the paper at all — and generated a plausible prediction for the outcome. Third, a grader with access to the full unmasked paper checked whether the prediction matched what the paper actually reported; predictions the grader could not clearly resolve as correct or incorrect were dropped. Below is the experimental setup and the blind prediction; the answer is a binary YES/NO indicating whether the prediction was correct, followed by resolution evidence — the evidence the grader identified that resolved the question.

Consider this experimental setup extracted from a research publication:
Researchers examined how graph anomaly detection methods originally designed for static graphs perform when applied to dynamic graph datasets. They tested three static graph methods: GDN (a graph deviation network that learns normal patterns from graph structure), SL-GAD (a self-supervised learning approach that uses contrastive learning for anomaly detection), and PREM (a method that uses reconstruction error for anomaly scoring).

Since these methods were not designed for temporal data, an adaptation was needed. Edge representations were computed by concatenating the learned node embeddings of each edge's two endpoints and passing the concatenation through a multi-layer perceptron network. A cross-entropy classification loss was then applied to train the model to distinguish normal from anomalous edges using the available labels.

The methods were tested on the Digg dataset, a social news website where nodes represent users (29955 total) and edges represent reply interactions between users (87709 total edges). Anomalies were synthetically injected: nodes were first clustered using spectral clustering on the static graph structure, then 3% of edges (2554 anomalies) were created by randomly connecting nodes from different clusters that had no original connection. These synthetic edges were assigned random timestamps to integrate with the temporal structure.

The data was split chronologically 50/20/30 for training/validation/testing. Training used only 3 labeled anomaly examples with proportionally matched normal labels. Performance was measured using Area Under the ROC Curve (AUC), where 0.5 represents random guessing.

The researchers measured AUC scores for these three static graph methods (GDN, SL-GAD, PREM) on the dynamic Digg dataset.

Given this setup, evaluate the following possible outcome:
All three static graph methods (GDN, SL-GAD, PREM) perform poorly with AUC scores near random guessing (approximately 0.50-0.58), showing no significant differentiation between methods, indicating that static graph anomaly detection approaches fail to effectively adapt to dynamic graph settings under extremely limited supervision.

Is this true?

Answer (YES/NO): YES